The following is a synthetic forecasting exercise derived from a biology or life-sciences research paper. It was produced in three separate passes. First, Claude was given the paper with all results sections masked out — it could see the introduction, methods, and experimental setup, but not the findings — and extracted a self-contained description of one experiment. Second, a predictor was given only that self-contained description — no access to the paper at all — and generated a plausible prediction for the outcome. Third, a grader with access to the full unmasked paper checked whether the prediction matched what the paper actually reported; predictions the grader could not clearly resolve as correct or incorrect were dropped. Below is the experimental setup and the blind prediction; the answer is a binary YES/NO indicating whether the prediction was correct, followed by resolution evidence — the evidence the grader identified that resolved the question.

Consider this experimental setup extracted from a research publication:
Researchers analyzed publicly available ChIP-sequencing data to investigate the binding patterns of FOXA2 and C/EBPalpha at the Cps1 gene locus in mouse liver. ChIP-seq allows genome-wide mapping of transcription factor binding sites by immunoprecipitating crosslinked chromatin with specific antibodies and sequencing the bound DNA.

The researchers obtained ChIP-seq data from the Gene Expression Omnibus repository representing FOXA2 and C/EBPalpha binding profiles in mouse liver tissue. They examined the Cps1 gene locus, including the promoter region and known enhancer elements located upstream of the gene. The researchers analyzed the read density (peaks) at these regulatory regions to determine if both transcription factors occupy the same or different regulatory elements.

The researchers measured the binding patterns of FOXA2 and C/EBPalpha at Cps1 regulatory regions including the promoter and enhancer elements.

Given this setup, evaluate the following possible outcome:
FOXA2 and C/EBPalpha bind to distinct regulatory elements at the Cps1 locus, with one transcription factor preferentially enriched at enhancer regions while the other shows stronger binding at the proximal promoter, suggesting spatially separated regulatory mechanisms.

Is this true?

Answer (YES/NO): NO